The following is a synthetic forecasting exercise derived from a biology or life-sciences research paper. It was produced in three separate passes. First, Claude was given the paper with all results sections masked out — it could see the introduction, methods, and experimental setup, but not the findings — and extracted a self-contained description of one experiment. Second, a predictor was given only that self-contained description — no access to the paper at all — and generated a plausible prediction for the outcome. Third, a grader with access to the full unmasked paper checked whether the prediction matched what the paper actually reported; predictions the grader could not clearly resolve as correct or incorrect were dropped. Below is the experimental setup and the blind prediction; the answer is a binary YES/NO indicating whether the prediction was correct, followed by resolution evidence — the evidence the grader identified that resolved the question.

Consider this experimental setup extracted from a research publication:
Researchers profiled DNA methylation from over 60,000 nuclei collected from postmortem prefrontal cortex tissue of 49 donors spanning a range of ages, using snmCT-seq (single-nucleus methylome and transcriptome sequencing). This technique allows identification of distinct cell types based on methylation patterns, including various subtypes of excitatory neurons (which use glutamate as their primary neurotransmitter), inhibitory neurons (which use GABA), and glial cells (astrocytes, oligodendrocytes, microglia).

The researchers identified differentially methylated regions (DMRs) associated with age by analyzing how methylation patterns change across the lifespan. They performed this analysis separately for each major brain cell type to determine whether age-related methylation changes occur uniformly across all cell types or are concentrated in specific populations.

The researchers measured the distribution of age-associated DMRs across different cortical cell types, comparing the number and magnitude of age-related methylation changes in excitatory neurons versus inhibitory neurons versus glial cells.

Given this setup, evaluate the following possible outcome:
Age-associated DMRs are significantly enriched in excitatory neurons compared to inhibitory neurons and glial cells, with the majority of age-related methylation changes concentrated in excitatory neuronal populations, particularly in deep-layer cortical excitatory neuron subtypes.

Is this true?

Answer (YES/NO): NO